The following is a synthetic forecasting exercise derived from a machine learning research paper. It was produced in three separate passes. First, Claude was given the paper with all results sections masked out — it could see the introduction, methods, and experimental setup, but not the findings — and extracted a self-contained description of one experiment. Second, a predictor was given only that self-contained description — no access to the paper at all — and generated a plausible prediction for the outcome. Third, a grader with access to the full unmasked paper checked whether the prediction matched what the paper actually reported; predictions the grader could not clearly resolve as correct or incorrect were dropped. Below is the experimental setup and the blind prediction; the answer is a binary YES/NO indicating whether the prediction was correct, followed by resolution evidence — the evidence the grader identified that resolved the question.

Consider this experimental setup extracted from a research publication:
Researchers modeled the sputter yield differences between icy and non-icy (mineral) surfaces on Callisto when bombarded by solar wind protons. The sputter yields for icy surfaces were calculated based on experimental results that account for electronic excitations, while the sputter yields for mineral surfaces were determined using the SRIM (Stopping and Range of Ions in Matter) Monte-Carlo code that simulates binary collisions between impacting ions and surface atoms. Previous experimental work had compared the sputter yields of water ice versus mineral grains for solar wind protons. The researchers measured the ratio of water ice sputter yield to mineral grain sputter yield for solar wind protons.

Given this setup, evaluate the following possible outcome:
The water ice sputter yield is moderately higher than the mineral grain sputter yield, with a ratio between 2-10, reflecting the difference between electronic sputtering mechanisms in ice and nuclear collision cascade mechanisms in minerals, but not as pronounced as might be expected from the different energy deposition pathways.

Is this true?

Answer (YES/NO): YES